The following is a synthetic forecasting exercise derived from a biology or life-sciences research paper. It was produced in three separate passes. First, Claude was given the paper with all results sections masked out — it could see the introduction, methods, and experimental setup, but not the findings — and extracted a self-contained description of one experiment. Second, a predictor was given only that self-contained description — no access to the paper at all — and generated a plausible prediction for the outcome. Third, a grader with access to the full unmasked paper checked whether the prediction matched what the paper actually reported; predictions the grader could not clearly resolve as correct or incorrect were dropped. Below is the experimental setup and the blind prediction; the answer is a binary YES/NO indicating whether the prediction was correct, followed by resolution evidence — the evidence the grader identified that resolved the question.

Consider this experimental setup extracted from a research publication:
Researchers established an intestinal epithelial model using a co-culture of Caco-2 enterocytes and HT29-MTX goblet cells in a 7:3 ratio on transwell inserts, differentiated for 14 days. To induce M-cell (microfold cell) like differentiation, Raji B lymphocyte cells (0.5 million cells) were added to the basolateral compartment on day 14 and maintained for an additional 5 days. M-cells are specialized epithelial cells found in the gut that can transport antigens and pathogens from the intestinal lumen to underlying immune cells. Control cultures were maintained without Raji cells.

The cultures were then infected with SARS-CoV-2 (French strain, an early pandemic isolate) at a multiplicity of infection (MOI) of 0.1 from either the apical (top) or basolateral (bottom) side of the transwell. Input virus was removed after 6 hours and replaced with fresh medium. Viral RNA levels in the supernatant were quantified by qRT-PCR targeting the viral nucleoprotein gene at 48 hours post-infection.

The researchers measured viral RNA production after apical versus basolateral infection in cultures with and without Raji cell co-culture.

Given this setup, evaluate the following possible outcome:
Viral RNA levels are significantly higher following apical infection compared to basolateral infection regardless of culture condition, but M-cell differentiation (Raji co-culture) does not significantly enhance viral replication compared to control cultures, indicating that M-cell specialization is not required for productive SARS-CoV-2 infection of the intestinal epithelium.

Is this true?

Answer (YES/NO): NO